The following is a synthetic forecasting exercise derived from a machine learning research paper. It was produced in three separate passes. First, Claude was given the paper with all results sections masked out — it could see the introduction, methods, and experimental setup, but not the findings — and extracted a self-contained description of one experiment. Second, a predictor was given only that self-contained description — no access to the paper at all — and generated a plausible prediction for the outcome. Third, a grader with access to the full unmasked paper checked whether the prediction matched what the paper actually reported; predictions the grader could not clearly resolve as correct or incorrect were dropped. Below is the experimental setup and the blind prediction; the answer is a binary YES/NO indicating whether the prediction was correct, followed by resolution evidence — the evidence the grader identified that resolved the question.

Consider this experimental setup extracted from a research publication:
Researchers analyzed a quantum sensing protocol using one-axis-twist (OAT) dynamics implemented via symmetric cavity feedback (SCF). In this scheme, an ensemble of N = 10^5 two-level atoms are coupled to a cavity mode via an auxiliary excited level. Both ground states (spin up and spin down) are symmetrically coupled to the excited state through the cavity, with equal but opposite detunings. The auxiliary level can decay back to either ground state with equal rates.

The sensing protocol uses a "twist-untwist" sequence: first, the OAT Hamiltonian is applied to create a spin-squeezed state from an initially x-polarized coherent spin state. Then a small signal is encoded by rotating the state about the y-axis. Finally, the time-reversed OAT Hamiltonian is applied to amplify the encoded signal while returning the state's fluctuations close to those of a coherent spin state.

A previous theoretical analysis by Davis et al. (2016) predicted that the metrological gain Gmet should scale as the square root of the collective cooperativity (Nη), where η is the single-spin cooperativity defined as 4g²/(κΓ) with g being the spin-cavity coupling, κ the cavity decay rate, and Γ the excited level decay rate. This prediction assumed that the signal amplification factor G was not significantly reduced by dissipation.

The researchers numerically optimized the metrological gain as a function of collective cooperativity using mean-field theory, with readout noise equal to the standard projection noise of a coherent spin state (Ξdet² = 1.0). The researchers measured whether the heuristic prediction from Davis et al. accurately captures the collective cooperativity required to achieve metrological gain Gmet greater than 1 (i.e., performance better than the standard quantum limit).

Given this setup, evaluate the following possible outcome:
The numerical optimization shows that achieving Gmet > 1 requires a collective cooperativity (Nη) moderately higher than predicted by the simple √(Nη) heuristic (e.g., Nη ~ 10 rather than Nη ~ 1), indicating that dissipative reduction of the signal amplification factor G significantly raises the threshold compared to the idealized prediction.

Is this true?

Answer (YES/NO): NO